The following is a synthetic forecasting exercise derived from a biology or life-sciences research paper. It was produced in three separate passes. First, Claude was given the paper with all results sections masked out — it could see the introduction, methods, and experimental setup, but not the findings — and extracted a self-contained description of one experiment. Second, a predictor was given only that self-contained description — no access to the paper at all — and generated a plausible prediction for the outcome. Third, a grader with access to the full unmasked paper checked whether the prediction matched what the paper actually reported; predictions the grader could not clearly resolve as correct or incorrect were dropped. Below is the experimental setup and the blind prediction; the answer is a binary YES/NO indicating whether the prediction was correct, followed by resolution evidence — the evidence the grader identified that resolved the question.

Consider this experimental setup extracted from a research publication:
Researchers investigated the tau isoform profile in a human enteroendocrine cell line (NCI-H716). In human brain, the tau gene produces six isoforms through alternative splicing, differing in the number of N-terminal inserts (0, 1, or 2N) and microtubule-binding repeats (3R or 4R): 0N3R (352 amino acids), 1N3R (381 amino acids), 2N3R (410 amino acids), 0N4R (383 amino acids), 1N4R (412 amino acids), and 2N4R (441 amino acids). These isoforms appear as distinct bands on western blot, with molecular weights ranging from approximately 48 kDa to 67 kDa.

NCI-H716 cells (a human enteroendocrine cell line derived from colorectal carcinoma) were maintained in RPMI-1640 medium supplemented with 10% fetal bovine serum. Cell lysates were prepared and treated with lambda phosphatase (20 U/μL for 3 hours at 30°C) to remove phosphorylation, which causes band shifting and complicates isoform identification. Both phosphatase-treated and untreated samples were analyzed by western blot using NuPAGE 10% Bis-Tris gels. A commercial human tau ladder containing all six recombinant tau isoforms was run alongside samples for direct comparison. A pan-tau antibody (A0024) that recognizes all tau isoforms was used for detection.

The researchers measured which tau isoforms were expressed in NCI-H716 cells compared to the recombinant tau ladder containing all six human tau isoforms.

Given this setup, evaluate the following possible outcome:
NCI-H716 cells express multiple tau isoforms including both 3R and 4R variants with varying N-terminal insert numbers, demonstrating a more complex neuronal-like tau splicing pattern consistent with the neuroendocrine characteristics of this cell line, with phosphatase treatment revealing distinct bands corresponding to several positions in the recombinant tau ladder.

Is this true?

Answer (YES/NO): NO